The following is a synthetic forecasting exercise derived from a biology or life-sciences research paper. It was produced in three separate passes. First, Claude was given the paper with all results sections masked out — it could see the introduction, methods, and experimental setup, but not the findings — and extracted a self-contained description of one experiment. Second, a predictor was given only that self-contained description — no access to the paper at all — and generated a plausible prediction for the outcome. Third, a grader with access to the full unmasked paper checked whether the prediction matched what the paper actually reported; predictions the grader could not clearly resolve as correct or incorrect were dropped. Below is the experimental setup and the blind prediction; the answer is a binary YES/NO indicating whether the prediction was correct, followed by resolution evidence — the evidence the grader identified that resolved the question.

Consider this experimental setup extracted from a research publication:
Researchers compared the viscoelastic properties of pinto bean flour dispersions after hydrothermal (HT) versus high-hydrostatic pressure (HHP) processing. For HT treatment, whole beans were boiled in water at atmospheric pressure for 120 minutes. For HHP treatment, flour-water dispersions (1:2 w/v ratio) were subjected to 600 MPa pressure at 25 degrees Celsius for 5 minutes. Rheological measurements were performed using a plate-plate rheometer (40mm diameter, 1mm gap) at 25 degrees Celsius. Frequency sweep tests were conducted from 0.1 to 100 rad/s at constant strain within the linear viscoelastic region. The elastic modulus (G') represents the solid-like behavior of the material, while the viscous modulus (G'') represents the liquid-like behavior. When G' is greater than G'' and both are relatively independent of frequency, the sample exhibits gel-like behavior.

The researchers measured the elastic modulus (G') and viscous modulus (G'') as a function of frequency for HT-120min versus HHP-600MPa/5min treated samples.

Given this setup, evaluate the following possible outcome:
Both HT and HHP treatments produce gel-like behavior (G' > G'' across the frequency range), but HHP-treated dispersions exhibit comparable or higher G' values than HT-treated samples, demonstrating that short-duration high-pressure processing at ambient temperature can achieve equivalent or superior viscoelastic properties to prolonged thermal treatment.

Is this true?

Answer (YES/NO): NO